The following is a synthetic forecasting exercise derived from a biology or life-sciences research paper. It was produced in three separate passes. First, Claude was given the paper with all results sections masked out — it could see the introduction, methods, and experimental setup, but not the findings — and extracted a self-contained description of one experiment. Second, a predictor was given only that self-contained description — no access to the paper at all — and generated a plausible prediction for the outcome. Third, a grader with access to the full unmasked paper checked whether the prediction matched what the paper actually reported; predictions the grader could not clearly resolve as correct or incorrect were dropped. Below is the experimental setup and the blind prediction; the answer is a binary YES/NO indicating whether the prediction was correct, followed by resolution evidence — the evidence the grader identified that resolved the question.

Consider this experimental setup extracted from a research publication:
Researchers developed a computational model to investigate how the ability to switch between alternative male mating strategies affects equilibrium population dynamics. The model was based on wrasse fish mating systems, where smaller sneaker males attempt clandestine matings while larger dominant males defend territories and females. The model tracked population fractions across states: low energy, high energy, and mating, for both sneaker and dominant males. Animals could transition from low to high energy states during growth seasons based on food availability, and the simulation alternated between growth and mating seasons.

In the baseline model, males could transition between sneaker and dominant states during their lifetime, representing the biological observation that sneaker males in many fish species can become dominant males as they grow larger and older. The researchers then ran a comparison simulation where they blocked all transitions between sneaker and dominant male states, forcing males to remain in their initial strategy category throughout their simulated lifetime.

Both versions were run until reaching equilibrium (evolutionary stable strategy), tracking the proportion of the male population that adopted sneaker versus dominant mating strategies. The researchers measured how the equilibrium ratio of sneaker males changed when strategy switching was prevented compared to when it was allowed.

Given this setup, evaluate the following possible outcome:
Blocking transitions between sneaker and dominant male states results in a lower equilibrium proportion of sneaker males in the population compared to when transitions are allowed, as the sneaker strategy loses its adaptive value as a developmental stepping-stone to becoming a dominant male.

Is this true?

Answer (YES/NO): YES